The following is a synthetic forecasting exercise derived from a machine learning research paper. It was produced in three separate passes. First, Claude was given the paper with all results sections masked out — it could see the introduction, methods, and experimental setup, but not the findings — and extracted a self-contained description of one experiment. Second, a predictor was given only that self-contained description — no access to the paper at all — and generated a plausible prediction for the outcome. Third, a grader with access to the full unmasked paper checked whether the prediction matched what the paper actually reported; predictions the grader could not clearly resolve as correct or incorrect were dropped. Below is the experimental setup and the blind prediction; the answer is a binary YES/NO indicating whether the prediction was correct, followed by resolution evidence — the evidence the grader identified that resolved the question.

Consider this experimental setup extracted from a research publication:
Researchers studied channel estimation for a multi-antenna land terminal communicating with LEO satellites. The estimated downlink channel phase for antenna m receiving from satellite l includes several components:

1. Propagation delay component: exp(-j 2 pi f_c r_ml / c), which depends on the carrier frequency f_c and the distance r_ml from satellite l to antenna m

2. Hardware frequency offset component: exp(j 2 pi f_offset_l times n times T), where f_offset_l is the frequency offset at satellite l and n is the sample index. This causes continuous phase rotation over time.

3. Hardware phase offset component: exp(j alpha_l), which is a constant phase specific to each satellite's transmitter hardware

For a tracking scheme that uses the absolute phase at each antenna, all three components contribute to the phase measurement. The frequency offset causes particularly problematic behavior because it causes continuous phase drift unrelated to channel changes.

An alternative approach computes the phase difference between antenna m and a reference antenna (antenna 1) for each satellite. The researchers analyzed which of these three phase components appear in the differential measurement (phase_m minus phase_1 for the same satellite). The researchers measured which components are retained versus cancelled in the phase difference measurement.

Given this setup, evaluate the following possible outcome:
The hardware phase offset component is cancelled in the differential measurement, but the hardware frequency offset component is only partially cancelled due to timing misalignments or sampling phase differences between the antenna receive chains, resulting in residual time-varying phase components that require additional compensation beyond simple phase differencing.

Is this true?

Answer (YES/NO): NO